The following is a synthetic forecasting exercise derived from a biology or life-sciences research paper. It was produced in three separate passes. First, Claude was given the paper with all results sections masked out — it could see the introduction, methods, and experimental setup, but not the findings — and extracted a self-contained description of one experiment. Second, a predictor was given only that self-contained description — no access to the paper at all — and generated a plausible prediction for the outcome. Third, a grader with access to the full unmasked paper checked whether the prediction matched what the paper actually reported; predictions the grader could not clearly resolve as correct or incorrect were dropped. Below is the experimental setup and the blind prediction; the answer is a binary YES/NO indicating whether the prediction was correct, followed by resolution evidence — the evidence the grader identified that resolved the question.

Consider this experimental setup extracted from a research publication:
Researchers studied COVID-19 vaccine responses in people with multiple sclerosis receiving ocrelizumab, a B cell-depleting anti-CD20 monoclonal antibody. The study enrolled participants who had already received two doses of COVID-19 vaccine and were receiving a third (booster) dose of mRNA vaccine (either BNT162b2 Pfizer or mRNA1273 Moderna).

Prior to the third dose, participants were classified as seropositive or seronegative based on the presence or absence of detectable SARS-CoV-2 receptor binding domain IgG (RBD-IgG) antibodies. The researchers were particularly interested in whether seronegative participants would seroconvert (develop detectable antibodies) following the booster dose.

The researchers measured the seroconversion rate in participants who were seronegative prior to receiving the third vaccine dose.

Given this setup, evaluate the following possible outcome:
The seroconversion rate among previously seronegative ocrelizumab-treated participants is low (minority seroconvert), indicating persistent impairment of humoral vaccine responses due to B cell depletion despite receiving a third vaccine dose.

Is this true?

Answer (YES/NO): YES